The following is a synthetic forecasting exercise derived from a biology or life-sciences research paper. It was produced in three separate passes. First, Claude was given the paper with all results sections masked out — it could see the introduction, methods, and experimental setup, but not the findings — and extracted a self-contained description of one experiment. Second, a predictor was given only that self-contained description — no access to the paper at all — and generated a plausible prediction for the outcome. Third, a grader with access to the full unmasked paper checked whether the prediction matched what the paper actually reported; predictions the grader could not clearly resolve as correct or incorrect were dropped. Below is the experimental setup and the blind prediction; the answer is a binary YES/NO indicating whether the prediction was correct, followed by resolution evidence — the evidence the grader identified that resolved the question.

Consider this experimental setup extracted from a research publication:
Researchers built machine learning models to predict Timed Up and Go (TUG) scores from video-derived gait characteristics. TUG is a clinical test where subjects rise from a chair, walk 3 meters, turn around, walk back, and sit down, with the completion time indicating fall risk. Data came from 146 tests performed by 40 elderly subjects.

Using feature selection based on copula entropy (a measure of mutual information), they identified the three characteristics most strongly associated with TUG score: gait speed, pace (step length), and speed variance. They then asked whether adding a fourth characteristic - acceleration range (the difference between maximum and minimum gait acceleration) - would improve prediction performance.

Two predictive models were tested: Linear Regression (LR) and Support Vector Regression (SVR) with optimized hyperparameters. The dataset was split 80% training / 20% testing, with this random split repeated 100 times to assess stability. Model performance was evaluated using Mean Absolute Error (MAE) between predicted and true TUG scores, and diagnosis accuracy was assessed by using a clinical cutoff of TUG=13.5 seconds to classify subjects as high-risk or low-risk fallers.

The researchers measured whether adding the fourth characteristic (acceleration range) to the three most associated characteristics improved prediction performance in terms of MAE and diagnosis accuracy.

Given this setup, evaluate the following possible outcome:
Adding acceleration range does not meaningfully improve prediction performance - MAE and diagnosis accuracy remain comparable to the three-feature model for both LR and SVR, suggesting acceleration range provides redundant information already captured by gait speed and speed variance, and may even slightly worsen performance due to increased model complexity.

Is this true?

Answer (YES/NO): NO